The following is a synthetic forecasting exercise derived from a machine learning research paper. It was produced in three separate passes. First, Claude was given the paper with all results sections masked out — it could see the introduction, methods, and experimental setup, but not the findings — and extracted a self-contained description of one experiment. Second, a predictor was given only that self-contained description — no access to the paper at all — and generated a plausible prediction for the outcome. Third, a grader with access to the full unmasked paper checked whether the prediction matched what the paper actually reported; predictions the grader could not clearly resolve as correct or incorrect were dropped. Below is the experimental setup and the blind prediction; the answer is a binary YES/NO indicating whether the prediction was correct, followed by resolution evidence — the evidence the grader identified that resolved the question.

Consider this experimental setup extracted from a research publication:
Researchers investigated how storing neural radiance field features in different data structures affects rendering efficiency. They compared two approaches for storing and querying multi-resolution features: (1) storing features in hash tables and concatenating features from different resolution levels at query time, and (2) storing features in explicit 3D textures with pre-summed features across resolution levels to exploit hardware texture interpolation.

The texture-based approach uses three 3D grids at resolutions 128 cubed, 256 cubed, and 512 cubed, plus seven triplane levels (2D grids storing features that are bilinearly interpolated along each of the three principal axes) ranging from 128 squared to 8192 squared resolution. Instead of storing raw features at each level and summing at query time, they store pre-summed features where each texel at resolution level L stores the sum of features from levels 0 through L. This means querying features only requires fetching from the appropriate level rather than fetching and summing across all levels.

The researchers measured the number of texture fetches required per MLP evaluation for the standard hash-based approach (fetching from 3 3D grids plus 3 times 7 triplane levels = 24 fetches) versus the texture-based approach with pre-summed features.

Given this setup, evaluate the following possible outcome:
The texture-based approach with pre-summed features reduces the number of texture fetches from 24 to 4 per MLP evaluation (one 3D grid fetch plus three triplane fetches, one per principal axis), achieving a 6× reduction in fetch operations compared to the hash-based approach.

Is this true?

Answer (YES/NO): NO